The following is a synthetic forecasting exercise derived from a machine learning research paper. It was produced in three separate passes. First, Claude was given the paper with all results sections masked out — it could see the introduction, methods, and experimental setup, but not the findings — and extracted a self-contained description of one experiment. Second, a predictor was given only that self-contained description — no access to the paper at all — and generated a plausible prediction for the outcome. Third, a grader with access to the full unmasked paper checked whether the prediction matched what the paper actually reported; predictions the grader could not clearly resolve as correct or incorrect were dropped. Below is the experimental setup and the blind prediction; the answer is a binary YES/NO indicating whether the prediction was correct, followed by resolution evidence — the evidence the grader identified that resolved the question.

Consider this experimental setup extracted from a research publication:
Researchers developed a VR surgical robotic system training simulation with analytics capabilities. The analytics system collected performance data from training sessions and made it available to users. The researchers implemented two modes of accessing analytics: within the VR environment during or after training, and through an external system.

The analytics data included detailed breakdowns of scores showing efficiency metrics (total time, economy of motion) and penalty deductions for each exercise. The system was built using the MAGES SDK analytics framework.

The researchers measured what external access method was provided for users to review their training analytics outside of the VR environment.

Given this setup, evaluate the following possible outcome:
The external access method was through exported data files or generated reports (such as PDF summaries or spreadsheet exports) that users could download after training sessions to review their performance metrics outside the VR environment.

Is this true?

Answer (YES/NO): NO